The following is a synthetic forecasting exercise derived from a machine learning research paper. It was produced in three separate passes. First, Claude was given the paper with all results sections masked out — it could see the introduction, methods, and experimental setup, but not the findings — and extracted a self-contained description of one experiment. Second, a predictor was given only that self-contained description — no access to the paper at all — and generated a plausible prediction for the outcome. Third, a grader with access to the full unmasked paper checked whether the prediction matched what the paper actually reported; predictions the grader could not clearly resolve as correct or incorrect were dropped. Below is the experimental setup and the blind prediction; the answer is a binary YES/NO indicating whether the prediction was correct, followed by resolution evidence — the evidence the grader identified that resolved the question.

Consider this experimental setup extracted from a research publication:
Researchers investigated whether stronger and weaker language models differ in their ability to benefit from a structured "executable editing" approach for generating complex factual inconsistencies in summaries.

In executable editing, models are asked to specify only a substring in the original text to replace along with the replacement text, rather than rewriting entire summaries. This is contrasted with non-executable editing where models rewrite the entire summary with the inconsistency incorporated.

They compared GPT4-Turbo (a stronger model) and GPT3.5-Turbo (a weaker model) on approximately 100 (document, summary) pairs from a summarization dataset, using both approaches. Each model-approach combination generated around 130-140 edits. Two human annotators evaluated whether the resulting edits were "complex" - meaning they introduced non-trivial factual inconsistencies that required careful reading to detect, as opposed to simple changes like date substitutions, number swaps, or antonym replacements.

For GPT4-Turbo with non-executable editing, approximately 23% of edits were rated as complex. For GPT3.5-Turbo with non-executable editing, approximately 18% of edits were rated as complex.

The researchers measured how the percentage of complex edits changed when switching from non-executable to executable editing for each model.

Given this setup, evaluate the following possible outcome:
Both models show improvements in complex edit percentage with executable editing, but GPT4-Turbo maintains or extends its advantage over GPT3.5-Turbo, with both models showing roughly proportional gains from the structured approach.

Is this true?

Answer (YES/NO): NO